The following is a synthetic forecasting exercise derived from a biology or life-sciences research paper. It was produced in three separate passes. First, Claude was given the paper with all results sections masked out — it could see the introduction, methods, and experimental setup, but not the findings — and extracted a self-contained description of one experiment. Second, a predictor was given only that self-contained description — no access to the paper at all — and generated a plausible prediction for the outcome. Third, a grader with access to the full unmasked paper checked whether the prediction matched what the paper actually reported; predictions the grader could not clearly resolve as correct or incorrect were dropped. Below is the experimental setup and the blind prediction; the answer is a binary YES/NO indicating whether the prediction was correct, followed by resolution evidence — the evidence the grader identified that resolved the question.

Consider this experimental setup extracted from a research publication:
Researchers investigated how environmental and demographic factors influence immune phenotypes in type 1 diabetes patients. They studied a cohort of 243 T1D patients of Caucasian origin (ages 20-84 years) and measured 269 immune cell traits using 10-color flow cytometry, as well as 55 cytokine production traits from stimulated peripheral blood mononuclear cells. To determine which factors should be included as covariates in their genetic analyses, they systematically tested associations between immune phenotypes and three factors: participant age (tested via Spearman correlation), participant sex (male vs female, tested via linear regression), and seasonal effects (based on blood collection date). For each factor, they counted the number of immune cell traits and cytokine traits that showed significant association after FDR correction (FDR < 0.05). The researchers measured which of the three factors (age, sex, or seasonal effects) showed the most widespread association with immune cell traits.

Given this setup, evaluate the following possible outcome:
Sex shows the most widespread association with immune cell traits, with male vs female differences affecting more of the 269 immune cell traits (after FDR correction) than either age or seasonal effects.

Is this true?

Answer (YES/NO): NO